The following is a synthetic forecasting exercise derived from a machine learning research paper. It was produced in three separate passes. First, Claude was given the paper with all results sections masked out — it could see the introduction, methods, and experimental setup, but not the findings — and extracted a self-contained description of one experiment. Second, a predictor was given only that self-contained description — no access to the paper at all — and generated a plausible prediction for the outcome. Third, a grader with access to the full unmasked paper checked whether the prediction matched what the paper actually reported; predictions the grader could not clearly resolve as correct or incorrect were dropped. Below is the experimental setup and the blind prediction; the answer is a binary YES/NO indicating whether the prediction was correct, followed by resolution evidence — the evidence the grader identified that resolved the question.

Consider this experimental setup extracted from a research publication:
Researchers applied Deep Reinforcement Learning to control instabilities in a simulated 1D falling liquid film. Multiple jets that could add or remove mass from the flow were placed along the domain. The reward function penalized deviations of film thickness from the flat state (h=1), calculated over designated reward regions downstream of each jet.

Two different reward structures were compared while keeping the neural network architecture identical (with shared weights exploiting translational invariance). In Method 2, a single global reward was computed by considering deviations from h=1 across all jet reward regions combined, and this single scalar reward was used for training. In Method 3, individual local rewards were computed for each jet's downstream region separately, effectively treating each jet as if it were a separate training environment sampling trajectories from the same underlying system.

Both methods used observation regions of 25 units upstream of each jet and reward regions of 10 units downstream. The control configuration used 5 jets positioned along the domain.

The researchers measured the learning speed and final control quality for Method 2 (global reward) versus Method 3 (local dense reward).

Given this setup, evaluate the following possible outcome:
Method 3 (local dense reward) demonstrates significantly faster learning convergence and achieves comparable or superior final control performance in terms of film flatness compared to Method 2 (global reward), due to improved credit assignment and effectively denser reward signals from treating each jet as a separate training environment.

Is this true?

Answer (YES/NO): YES